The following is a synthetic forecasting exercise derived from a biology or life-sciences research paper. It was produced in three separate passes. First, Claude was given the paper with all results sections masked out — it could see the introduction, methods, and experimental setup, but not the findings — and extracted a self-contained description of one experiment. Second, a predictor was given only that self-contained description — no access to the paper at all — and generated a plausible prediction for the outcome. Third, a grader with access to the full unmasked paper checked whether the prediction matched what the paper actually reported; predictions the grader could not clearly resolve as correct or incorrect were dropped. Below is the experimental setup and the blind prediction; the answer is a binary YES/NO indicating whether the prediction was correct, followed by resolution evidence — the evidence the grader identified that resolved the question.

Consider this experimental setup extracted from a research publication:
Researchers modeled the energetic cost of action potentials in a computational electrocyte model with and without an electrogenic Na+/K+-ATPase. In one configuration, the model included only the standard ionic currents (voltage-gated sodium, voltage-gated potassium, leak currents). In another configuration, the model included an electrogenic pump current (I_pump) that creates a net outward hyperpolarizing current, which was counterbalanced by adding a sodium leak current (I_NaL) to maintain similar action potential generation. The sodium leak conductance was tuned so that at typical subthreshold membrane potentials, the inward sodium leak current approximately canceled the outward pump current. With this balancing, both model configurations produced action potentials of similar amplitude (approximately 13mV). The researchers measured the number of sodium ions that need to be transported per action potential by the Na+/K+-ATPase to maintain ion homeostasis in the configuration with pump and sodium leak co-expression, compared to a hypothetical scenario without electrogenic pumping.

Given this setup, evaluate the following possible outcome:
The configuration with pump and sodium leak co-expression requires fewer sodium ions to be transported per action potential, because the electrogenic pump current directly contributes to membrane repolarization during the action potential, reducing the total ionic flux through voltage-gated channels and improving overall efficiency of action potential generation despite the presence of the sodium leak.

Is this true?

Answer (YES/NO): NO